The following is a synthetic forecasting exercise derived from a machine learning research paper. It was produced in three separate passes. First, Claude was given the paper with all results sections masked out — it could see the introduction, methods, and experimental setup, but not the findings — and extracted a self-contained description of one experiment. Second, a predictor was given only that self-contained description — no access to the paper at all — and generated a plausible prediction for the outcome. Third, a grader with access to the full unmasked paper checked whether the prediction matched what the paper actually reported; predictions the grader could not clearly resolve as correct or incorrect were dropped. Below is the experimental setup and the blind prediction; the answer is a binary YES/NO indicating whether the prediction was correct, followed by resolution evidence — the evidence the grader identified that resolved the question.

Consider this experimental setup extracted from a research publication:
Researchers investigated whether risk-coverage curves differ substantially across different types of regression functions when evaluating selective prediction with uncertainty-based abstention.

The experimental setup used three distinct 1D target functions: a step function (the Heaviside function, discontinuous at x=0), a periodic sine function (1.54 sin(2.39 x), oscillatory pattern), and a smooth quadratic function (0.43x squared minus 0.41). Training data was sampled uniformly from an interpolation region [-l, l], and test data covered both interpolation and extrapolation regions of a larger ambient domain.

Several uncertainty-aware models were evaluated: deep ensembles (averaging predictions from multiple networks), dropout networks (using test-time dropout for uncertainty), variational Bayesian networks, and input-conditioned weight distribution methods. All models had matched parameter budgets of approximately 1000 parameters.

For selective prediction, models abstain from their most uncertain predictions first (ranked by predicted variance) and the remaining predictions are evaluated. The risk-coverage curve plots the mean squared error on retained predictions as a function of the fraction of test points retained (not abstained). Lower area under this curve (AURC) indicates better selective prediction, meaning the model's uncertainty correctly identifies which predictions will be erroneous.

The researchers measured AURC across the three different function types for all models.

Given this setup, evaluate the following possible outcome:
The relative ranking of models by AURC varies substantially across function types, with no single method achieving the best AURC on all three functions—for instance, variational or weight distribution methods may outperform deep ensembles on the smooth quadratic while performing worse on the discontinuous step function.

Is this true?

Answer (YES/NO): YES